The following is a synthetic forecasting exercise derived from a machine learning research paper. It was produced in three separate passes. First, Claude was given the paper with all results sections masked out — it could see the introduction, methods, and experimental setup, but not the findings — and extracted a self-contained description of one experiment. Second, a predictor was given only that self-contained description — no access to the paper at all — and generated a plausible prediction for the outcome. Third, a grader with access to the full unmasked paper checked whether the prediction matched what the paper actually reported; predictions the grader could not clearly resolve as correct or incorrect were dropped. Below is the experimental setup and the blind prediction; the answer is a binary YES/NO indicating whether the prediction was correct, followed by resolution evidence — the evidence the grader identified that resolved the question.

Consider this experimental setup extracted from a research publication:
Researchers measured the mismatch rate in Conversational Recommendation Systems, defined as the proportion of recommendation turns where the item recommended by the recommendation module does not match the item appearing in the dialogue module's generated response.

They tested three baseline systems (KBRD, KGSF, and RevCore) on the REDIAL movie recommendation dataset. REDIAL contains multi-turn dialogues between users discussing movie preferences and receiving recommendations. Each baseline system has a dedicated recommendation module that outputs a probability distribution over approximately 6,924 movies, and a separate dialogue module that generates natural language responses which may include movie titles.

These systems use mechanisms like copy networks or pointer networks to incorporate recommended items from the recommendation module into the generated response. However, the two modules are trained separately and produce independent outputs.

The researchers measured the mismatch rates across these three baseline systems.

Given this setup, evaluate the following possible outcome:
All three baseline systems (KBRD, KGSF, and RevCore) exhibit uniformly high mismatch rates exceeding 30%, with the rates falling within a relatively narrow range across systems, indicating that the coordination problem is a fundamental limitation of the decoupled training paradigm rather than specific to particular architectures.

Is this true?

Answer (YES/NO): YES